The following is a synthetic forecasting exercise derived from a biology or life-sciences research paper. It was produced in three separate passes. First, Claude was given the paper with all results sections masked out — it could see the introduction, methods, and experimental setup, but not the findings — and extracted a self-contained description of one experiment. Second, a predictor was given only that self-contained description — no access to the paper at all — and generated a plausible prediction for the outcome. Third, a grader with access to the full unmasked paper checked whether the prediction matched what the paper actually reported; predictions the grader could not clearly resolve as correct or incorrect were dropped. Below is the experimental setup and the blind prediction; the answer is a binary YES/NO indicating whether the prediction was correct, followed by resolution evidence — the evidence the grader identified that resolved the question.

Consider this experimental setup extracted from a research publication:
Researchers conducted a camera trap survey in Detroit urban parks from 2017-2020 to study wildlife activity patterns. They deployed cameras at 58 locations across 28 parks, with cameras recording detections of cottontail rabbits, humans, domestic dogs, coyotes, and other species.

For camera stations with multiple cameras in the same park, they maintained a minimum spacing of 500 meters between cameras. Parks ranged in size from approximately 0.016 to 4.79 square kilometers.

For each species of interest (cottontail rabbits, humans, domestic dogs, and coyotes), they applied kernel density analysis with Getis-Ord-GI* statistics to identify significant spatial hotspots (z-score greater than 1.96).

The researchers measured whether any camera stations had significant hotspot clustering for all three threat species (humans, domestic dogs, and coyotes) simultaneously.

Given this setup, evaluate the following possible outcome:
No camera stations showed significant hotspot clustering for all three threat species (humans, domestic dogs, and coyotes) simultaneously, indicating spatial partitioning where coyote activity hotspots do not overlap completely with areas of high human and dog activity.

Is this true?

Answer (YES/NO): YES